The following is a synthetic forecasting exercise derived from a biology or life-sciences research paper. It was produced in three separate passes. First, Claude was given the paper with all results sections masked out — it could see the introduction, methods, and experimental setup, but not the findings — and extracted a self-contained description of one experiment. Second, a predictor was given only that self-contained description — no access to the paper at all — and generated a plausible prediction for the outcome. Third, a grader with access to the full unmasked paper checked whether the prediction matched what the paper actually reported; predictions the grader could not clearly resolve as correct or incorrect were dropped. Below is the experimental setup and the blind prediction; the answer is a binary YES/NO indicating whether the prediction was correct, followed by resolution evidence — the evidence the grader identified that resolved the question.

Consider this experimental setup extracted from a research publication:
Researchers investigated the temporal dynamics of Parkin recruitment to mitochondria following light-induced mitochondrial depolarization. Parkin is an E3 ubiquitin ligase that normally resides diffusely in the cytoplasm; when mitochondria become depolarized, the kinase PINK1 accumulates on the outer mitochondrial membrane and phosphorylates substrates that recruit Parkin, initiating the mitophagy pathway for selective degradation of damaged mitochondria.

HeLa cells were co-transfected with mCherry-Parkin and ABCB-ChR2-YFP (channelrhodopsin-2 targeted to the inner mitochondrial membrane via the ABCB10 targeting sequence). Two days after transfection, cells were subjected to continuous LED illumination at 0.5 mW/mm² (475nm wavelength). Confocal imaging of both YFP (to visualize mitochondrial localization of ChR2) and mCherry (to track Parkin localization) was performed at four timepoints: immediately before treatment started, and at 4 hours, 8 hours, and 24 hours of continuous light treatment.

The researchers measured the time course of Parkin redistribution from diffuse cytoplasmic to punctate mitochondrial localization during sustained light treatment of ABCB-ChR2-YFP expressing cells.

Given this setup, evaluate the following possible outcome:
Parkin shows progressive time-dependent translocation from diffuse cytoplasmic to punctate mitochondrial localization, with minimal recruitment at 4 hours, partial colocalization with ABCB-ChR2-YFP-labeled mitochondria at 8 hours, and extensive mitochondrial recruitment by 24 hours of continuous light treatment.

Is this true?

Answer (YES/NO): NO